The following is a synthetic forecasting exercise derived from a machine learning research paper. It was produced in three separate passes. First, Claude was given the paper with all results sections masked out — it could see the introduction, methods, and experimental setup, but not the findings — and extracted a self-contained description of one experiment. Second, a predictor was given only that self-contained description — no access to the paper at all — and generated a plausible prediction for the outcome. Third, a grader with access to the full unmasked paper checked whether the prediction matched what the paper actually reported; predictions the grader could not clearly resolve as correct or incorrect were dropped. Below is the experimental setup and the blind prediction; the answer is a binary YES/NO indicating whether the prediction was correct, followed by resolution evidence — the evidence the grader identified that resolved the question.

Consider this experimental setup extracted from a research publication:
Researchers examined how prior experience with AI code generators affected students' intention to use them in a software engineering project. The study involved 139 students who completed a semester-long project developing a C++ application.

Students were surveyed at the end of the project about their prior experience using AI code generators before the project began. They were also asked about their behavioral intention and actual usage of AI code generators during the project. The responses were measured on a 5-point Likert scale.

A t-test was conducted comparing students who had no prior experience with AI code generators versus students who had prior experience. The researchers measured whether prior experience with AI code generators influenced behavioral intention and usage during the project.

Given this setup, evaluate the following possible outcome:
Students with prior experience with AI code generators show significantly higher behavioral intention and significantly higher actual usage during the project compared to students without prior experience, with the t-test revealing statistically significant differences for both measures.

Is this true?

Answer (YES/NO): YES